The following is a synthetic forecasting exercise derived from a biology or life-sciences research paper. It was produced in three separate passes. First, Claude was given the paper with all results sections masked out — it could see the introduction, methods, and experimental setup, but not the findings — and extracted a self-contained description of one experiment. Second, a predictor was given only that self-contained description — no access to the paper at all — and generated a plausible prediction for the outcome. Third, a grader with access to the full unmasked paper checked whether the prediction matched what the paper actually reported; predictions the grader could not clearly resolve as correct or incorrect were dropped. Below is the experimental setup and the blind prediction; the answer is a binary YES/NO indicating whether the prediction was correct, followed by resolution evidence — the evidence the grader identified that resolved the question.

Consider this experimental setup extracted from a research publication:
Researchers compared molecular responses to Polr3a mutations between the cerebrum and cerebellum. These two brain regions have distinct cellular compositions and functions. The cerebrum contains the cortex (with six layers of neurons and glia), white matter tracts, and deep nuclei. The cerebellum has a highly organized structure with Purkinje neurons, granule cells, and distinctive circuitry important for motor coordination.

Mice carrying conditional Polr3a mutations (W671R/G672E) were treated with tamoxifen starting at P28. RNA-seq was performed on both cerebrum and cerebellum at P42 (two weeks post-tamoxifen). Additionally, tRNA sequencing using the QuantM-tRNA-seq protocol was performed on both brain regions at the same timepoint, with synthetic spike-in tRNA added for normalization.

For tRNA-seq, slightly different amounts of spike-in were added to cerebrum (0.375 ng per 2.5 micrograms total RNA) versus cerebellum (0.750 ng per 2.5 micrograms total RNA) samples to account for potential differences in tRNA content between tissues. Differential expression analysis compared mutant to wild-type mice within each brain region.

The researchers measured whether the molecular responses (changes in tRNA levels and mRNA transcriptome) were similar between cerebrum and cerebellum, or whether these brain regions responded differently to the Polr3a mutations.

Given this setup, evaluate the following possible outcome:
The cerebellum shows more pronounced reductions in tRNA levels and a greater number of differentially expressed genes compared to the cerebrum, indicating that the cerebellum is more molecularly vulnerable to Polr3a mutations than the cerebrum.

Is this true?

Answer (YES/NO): NO